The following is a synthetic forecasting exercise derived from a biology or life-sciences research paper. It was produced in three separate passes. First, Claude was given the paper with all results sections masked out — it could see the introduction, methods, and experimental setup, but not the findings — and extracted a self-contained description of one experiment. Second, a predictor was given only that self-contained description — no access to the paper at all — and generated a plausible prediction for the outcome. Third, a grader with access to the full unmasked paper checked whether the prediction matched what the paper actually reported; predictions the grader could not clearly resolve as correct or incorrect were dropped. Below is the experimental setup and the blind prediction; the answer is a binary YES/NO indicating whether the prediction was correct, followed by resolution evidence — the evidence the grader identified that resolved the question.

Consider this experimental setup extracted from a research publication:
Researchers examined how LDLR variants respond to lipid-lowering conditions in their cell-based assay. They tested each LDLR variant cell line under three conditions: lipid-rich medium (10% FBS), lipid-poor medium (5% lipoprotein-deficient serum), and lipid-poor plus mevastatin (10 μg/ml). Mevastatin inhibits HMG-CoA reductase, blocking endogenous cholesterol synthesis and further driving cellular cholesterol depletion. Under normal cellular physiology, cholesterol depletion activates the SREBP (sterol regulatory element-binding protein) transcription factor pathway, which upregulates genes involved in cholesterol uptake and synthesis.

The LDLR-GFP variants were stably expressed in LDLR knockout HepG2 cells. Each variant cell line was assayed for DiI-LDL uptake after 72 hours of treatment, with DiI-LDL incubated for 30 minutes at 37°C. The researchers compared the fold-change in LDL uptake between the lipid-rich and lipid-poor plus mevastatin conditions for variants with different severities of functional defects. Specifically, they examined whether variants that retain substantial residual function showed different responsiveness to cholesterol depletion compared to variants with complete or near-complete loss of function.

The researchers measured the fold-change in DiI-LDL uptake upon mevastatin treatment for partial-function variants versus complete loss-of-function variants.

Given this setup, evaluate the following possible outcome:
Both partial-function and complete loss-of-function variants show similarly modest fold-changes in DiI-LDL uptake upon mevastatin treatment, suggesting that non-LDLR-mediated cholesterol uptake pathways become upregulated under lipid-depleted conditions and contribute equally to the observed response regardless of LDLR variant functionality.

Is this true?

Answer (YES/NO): NO